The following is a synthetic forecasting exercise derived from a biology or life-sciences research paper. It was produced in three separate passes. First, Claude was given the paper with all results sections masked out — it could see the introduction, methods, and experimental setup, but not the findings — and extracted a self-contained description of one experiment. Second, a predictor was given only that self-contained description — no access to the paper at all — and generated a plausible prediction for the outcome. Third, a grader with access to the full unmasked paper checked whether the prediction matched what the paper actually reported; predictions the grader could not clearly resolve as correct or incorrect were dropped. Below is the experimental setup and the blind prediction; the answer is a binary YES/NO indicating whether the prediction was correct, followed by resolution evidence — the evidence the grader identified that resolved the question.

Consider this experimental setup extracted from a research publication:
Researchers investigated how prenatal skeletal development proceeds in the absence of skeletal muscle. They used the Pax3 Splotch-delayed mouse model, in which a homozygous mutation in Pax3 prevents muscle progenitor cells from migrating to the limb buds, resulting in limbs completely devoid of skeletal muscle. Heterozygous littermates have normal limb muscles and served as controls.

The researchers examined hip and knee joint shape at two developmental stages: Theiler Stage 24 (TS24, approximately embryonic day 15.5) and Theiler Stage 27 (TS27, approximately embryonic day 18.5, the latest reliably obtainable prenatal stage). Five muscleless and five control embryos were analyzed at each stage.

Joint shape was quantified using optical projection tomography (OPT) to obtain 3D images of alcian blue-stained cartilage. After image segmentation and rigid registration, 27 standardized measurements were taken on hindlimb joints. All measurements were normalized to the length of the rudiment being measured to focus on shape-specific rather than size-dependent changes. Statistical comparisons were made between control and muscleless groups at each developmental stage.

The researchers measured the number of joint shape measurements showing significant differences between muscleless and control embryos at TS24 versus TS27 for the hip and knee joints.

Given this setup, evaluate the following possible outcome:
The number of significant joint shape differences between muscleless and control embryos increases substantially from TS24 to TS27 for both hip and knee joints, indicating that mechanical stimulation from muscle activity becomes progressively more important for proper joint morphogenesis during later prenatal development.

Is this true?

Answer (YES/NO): NO